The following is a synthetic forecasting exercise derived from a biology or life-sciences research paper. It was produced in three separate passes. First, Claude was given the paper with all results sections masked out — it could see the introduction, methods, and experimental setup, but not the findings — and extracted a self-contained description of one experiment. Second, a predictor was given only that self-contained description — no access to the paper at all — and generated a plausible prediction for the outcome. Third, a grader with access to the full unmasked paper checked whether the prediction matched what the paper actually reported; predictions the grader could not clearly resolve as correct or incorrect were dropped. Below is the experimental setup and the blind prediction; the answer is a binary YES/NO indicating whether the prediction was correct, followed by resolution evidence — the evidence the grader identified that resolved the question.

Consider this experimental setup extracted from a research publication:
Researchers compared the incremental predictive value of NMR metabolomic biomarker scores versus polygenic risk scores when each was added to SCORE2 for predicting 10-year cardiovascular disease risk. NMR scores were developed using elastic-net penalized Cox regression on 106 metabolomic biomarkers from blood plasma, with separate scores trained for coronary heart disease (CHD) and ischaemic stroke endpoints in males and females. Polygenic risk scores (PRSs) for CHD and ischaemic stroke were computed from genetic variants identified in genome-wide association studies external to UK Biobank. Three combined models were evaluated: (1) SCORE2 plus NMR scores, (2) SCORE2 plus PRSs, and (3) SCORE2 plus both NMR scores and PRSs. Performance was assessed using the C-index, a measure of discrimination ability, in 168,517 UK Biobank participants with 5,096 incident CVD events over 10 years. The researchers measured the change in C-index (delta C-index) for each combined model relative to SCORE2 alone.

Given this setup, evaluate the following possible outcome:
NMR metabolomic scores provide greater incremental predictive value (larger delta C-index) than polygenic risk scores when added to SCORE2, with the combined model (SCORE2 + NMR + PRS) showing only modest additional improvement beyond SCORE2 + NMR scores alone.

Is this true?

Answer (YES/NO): NO